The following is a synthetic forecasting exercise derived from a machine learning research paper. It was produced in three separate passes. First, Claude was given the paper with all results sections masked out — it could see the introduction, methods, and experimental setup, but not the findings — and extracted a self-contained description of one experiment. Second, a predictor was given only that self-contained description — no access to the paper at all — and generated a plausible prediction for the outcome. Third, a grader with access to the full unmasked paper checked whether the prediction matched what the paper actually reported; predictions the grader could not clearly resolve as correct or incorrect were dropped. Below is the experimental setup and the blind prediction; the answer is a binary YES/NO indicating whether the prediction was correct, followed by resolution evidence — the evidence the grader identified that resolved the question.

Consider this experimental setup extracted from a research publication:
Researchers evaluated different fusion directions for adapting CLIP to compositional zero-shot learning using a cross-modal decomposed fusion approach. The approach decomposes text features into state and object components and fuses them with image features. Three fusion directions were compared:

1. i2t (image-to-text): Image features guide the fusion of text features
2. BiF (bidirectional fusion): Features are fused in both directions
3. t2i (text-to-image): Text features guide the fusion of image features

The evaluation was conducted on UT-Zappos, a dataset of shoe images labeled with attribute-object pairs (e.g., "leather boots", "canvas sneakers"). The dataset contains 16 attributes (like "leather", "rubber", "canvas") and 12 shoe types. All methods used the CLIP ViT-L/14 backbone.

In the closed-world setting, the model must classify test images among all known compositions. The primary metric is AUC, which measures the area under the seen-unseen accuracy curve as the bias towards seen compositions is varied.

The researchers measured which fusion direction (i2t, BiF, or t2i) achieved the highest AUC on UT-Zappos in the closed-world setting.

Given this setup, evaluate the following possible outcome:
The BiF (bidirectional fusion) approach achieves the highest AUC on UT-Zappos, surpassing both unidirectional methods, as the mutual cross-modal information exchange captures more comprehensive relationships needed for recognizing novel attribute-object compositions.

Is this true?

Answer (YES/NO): NO